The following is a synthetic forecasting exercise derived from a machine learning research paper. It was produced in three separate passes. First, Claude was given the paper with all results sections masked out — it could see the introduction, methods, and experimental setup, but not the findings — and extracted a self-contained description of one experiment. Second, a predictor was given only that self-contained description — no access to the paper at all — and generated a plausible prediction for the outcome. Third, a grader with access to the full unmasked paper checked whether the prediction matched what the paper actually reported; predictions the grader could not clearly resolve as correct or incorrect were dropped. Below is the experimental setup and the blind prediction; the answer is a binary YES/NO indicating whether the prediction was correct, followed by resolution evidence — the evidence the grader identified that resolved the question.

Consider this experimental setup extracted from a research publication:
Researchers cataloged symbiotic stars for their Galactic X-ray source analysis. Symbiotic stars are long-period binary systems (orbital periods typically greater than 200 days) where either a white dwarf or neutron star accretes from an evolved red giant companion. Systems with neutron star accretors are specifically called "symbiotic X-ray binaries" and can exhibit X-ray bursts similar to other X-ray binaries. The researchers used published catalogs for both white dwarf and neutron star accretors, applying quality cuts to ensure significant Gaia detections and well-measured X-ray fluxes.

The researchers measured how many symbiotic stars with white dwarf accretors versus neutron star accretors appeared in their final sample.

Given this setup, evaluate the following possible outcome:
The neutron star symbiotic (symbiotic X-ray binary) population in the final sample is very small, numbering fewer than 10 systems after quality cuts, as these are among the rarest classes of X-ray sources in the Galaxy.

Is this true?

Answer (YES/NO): YES